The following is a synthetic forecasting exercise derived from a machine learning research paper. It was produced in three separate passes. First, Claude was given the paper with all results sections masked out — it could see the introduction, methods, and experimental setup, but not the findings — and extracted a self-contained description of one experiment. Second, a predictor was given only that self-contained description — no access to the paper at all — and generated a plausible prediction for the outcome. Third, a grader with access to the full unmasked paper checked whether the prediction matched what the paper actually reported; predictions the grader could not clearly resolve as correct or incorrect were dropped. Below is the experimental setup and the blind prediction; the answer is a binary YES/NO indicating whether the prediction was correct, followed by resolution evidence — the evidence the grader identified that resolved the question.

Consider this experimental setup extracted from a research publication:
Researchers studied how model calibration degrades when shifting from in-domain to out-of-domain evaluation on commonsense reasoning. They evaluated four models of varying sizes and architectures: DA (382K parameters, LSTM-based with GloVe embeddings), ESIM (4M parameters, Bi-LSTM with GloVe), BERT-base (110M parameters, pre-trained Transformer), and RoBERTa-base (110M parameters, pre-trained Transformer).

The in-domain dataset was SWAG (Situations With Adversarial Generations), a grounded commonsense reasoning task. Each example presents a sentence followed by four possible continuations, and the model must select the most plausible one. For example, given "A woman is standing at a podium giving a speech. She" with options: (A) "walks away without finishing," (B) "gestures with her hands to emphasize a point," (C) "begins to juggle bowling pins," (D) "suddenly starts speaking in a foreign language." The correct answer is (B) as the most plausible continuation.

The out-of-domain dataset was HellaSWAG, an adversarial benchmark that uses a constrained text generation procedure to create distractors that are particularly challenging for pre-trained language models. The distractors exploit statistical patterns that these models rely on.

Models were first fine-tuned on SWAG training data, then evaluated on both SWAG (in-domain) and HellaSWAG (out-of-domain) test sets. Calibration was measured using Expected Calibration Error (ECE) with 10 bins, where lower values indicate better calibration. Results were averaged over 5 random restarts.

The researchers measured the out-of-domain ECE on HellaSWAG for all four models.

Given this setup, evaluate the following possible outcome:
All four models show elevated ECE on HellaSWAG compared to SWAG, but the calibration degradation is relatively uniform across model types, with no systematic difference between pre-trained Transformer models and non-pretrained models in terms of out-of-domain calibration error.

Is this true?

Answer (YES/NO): NO